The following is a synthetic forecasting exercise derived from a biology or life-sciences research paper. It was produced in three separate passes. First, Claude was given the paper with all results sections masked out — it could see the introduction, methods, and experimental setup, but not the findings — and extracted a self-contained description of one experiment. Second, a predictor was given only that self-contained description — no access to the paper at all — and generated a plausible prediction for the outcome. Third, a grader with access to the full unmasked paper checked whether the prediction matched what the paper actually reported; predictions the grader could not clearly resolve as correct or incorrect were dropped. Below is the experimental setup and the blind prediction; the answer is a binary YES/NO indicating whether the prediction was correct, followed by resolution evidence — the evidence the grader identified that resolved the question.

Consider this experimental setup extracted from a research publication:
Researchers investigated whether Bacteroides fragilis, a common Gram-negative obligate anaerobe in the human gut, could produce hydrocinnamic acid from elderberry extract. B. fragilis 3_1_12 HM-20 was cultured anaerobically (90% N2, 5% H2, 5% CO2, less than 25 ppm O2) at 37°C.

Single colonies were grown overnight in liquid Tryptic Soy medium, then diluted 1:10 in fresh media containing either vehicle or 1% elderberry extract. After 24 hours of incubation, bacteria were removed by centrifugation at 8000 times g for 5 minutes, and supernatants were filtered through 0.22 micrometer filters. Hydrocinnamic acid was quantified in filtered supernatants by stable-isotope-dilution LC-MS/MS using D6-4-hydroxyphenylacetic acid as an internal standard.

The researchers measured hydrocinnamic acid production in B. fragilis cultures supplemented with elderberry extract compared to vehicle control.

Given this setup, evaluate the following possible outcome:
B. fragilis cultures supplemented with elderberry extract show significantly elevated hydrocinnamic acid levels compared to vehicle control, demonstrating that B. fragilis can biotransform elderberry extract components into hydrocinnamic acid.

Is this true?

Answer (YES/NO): NO